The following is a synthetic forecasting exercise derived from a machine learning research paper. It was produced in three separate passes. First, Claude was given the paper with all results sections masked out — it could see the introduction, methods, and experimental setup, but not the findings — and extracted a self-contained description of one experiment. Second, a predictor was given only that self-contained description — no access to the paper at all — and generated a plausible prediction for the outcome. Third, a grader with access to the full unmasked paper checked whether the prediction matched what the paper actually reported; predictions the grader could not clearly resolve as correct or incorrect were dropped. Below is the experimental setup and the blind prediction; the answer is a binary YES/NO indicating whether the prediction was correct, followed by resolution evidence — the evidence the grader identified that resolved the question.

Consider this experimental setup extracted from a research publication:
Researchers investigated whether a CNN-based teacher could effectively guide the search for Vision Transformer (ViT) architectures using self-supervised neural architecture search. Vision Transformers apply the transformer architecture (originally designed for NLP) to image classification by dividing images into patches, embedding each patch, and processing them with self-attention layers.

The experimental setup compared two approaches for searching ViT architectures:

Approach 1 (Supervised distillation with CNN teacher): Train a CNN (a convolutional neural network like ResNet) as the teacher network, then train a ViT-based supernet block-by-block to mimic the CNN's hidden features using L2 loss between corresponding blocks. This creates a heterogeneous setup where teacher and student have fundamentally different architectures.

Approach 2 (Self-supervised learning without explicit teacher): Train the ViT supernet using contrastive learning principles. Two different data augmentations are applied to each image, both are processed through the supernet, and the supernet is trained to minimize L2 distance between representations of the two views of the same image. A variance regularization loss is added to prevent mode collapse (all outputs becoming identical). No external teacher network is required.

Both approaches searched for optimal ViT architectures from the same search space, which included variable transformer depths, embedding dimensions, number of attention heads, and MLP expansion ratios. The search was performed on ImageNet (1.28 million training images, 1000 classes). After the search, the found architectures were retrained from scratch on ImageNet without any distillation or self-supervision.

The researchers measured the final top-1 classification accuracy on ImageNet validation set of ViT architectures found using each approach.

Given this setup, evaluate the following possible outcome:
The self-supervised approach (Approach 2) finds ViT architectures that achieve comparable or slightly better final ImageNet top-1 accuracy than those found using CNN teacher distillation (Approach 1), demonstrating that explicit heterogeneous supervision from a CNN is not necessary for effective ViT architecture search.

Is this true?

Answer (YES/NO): YES